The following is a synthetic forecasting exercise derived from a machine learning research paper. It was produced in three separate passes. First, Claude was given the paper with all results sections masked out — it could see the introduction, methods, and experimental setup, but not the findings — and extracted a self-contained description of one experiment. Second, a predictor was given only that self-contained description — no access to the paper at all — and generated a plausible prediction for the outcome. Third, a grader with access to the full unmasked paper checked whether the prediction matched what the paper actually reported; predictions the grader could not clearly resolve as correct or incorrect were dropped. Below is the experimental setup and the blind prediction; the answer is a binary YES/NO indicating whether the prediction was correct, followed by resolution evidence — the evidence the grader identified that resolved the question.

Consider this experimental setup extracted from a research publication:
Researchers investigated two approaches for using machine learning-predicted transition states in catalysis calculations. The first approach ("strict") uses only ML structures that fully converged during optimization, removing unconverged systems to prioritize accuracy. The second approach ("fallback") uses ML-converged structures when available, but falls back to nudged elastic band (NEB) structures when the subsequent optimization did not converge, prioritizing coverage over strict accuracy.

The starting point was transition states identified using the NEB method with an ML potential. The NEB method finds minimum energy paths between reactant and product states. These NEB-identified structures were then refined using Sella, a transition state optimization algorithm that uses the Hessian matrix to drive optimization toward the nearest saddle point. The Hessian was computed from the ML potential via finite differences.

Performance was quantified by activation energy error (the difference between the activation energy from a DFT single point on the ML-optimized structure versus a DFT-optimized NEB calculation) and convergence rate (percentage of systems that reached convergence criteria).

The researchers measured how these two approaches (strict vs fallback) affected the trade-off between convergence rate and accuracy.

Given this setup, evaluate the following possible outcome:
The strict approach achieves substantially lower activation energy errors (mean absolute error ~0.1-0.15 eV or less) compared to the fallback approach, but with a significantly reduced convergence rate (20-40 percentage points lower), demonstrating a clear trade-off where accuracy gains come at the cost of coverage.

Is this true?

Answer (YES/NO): NO